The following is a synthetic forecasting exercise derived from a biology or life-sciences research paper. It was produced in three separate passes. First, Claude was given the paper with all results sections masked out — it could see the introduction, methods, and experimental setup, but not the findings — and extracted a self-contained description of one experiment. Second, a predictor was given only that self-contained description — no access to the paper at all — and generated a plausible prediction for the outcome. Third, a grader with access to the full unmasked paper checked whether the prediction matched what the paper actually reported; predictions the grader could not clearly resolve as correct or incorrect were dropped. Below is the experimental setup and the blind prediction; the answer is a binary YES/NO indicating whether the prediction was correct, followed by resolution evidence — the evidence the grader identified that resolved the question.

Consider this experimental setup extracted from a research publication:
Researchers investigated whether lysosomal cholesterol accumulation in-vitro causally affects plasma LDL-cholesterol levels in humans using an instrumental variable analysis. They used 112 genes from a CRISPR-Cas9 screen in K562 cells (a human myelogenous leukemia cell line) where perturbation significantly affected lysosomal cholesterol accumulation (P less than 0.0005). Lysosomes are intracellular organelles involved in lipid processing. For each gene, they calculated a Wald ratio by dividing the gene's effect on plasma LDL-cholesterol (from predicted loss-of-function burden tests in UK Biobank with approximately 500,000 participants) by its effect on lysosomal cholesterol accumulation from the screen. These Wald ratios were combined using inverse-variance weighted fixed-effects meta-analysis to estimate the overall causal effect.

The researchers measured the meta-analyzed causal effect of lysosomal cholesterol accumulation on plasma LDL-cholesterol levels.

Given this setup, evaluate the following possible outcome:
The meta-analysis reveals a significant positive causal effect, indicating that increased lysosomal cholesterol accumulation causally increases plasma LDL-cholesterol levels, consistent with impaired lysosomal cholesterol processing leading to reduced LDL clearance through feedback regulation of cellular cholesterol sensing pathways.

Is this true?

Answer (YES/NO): NO